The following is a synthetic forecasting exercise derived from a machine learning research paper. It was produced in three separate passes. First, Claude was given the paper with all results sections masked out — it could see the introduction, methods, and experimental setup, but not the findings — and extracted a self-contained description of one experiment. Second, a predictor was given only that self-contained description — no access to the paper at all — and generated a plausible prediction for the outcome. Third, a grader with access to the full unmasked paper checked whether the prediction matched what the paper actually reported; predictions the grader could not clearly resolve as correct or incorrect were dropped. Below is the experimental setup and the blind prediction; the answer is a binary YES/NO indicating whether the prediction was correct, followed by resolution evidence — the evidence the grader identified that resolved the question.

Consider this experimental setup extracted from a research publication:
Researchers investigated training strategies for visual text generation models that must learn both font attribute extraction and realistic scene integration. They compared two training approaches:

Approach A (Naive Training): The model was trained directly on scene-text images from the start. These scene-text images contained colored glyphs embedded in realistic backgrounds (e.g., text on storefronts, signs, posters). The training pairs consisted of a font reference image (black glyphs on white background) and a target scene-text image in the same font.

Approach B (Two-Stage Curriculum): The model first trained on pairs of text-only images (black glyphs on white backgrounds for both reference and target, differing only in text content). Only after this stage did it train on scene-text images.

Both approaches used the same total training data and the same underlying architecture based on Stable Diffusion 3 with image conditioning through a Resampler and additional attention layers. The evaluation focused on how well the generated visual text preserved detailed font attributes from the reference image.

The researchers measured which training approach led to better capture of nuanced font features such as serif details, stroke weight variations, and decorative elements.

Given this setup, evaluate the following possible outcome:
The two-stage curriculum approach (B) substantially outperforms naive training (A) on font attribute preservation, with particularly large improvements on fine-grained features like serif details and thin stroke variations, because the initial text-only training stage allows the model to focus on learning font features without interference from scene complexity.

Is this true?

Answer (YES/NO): NO